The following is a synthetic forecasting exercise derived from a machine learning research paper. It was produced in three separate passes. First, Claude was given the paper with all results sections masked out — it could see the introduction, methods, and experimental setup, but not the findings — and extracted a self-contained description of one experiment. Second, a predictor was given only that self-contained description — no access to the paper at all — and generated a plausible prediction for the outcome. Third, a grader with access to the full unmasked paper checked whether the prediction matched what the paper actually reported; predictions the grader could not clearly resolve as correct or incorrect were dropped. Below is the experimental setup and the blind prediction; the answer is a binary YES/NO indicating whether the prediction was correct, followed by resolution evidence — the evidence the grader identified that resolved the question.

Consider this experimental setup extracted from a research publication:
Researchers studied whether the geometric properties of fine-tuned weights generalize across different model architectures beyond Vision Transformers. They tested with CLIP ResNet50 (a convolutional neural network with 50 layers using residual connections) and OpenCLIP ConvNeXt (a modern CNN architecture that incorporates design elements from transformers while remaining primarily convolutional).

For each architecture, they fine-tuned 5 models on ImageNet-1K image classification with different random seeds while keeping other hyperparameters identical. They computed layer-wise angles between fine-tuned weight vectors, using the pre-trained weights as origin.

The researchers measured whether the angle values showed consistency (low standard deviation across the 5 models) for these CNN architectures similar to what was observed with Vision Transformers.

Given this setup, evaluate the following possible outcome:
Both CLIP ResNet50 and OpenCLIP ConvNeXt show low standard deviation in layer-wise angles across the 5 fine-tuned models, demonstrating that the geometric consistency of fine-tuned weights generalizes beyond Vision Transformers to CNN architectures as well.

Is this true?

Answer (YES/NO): YES